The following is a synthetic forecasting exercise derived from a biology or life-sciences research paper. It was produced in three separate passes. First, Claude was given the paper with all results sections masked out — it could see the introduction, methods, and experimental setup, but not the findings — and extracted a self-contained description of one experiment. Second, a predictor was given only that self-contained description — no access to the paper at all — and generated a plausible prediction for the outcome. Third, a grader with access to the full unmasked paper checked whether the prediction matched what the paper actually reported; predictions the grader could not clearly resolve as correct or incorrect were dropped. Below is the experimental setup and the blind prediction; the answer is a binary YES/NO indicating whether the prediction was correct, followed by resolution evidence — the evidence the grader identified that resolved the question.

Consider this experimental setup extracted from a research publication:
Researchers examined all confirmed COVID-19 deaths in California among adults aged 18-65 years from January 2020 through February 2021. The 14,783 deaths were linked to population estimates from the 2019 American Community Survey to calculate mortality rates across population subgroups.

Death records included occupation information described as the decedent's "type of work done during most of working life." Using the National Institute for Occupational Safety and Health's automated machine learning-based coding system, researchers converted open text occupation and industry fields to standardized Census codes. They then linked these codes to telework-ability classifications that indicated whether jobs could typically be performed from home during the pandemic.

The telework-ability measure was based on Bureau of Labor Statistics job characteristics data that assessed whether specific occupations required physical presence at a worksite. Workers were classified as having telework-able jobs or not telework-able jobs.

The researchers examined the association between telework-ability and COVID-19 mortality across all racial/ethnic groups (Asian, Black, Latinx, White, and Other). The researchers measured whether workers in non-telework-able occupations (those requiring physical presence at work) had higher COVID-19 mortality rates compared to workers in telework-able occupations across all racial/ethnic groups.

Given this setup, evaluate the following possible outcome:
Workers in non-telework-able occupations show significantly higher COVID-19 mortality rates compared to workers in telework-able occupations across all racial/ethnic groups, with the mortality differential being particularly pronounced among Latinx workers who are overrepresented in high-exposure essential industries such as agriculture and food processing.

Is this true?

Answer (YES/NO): NO